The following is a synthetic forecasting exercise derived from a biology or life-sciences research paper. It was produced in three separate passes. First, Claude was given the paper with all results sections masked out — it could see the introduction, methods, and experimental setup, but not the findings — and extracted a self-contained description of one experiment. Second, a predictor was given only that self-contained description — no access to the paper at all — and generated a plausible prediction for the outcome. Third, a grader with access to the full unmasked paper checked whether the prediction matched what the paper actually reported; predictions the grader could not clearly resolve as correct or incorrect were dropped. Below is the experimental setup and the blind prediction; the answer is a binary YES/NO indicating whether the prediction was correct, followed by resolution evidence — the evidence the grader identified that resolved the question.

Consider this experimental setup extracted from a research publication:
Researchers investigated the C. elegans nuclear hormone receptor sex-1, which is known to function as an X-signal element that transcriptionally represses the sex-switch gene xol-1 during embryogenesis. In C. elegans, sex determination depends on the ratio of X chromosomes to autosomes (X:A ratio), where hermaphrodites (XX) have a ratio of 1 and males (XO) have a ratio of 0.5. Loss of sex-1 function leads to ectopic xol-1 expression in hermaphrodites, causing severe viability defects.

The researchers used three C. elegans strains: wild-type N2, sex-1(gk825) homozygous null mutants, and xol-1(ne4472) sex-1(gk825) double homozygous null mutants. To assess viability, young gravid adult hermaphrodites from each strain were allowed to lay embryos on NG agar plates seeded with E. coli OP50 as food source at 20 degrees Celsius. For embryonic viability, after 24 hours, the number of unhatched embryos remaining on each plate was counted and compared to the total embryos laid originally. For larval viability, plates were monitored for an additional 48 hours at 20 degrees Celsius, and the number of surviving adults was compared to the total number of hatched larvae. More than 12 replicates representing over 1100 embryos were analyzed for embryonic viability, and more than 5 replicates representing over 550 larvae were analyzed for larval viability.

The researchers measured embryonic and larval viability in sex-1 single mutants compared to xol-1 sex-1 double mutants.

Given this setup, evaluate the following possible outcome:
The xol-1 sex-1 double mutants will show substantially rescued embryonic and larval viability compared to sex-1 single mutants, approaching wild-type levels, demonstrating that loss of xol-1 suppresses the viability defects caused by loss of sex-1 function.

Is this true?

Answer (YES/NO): NO